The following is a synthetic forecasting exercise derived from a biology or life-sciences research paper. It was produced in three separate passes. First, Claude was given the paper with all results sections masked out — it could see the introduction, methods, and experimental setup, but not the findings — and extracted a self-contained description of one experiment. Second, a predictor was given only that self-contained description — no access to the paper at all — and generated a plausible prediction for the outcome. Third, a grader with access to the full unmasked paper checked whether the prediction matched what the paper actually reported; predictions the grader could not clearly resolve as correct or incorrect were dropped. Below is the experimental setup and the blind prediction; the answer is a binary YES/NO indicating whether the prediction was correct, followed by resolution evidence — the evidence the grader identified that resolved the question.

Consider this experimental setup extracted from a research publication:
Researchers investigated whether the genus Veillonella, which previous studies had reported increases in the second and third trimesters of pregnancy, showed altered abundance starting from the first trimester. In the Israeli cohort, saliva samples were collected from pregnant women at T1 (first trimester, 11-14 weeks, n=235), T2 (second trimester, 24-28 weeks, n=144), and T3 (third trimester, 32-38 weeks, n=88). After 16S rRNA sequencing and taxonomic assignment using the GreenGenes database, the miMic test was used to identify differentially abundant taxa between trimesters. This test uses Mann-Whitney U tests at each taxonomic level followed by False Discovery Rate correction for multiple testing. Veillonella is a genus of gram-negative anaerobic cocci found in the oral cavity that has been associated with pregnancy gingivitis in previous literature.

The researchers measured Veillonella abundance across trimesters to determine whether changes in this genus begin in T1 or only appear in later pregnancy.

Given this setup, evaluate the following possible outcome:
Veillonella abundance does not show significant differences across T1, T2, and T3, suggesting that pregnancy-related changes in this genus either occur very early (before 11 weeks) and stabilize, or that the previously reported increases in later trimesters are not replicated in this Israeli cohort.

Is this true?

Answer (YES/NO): NO